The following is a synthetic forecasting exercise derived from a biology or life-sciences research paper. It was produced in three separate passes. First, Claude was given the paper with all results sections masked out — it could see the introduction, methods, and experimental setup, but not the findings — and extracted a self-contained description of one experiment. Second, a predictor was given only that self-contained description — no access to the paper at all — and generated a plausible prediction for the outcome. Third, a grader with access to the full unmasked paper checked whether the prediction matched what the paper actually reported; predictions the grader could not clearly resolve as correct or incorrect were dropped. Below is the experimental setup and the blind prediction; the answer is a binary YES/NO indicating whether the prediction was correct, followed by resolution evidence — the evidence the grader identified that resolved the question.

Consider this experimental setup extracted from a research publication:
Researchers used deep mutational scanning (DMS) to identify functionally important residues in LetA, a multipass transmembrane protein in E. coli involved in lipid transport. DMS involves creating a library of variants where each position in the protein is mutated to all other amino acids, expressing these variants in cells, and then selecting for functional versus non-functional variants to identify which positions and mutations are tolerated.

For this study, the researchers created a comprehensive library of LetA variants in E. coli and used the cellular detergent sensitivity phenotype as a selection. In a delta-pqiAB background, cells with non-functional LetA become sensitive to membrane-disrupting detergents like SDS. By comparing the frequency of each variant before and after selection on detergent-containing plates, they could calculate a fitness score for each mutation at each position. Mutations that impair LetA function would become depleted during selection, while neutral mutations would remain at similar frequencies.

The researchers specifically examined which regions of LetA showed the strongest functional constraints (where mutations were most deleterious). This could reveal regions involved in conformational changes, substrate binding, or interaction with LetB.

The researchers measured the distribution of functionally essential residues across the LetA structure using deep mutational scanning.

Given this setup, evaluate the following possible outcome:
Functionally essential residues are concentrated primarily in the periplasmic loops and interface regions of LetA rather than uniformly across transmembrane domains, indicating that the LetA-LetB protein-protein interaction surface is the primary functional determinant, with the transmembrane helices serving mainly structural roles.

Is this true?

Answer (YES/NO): NO